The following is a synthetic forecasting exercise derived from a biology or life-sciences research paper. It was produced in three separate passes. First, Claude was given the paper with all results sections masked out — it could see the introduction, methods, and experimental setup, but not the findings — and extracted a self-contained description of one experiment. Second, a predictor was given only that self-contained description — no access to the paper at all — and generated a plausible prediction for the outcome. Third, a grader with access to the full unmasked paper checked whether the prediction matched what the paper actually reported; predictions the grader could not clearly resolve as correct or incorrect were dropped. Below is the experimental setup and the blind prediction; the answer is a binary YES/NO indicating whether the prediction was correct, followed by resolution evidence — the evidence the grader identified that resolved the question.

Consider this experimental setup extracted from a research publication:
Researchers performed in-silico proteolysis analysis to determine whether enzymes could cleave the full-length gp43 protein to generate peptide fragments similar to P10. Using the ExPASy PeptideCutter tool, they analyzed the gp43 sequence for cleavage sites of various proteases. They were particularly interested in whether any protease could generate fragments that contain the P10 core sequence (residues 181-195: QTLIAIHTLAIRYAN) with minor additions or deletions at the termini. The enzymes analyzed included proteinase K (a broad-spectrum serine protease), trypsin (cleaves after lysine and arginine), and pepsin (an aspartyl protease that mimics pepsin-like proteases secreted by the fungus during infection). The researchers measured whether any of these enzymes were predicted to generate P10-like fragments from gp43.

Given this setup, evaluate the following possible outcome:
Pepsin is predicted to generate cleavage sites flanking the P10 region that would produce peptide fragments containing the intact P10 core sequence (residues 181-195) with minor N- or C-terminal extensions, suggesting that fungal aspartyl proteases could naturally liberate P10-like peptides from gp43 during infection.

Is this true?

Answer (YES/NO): NO